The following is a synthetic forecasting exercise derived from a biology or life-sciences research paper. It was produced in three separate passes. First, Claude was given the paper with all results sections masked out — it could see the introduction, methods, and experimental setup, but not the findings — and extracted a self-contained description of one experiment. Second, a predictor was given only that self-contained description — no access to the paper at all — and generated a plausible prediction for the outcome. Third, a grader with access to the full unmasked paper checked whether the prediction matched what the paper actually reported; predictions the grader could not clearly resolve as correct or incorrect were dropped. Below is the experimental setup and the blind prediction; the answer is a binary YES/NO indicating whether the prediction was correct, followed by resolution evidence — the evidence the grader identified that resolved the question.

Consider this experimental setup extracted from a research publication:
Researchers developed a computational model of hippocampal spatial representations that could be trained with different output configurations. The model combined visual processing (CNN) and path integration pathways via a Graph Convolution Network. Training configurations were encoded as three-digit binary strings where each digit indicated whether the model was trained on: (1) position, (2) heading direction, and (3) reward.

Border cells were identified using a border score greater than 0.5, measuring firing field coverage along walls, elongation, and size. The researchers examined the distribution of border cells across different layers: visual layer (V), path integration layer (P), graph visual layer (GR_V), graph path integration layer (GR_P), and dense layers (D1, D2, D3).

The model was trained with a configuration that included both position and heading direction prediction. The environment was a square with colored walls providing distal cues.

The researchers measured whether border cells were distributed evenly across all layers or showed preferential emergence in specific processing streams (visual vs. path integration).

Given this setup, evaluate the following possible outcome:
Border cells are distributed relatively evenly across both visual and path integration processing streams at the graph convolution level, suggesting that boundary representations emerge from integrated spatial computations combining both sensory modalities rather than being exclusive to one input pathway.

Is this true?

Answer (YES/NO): NO